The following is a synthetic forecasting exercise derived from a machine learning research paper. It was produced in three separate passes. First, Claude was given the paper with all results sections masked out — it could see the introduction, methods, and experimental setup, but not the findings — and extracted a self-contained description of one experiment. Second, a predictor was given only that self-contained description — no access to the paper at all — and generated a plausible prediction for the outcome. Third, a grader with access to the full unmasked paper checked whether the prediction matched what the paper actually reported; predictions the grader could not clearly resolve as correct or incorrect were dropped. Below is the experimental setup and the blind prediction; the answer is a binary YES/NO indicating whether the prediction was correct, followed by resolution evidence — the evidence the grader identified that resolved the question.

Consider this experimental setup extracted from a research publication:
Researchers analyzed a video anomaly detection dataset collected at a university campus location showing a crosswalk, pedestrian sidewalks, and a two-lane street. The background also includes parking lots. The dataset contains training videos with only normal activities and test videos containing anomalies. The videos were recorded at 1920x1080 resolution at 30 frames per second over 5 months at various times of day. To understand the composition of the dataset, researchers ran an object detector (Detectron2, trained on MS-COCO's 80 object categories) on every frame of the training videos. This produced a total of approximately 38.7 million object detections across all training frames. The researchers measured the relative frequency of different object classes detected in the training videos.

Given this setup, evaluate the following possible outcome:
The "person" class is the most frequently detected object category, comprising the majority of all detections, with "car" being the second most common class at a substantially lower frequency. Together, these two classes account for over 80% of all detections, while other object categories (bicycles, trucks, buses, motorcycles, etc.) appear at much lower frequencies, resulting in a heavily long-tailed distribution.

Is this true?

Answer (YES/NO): NO